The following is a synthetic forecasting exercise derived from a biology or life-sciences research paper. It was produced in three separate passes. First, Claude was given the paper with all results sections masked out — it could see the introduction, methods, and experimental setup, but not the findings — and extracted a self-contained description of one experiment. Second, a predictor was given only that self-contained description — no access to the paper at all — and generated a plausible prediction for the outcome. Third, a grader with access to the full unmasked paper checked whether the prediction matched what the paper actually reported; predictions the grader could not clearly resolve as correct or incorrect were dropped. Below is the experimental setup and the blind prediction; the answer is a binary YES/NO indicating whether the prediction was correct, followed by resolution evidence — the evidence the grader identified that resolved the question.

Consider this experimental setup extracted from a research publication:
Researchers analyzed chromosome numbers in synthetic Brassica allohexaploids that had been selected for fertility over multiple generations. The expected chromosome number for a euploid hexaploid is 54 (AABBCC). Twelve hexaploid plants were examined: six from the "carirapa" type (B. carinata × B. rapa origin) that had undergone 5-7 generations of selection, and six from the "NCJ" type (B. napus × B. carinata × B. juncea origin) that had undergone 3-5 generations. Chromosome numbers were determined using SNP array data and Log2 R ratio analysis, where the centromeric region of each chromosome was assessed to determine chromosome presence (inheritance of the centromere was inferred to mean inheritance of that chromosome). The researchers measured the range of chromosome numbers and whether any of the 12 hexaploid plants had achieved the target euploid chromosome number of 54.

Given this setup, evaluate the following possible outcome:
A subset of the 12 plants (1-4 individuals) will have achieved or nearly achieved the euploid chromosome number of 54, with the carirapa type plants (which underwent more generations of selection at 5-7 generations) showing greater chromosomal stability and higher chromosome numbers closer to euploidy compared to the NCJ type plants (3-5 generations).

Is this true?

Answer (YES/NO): NO